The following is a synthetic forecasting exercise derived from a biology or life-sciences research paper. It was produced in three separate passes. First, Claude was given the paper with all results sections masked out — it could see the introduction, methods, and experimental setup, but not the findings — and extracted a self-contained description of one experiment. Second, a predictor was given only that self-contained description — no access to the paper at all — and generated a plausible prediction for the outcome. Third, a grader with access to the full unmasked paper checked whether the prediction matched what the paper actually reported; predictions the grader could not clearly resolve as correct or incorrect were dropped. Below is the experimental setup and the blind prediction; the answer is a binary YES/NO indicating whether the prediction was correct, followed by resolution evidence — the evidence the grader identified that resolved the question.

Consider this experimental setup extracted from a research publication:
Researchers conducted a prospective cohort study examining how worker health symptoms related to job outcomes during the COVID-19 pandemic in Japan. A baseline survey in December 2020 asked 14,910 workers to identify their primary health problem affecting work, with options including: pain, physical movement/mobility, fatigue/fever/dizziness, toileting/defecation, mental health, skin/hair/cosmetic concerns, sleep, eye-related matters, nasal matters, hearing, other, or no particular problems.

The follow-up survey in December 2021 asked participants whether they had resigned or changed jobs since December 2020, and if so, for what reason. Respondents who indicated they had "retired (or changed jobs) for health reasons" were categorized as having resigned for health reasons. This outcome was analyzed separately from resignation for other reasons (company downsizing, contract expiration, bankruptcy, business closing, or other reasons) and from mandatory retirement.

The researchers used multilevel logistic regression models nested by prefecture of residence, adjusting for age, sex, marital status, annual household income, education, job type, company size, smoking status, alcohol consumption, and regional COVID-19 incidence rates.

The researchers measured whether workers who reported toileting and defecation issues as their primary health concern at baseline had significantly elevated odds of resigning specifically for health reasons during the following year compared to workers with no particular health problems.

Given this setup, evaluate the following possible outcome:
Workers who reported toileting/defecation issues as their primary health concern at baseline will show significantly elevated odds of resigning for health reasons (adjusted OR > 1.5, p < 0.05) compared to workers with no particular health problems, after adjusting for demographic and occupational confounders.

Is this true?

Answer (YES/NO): NO